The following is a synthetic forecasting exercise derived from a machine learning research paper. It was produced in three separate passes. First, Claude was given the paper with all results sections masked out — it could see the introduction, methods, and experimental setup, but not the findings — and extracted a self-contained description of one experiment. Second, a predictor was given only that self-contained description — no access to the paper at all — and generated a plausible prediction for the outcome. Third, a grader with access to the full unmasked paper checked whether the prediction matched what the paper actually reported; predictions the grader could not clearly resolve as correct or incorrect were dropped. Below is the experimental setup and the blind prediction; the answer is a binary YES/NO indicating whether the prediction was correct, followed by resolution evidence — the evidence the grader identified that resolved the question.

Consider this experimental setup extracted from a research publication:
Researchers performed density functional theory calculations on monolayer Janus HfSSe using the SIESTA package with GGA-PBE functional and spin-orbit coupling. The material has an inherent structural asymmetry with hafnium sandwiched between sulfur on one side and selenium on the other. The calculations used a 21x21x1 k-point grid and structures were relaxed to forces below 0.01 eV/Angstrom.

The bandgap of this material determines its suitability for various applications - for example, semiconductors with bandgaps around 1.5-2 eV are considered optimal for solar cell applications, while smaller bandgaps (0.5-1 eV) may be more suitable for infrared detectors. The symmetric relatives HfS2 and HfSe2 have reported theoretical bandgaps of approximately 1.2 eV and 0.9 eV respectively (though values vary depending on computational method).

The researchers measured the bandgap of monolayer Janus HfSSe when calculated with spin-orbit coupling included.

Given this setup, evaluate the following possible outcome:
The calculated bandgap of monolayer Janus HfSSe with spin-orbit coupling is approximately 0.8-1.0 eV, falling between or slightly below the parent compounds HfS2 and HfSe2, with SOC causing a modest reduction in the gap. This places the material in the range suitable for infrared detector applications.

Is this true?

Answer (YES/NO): NO